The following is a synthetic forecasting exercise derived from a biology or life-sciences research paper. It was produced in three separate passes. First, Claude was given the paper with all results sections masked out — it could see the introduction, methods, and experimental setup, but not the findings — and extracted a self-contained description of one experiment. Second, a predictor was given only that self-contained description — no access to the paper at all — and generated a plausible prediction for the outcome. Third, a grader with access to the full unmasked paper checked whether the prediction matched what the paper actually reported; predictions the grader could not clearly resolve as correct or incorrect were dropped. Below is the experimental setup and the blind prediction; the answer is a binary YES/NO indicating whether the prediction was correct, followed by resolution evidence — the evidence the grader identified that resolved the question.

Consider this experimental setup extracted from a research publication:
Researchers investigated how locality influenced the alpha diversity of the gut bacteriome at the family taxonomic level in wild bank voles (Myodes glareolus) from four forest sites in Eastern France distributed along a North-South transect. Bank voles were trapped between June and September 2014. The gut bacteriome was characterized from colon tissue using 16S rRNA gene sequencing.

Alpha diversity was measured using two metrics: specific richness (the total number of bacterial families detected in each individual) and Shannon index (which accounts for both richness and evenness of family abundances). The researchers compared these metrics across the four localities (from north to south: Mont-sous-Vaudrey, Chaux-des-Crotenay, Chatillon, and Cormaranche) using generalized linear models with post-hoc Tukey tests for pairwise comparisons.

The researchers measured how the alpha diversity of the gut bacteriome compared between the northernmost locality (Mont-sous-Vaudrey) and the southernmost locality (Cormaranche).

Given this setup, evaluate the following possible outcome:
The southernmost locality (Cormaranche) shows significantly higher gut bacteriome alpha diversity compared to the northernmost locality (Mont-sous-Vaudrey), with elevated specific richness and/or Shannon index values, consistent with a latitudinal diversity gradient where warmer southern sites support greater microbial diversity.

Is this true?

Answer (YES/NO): NO